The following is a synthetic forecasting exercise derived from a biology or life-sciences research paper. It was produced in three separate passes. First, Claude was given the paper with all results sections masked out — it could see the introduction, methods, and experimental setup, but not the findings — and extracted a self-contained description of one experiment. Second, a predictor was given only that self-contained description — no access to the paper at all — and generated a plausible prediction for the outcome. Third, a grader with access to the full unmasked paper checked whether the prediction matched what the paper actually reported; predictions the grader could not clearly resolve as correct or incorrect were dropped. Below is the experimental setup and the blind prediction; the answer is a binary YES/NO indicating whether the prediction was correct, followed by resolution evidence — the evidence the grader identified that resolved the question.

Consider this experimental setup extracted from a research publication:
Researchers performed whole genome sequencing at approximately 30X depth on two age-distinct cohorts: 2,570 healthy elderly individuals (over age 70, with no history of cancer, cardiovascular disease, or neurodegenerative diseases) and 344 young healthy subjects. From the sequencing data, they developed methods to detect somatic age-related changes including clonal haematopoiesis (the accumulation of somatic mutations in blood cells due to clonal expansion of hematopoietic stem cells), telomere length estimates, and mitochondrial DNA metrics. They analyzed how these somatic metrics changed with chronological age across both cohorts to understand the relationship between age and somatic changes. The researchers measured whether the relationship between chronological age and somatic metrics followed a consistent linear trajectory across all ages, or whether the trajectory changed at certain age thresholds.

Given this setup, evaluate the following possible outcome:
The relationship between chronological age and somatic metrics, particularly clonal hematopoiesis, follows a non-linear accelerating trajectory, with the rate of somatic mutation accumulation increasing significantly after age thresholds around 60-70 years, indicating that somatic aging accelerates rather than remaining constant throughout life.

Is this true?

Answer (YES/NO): NO